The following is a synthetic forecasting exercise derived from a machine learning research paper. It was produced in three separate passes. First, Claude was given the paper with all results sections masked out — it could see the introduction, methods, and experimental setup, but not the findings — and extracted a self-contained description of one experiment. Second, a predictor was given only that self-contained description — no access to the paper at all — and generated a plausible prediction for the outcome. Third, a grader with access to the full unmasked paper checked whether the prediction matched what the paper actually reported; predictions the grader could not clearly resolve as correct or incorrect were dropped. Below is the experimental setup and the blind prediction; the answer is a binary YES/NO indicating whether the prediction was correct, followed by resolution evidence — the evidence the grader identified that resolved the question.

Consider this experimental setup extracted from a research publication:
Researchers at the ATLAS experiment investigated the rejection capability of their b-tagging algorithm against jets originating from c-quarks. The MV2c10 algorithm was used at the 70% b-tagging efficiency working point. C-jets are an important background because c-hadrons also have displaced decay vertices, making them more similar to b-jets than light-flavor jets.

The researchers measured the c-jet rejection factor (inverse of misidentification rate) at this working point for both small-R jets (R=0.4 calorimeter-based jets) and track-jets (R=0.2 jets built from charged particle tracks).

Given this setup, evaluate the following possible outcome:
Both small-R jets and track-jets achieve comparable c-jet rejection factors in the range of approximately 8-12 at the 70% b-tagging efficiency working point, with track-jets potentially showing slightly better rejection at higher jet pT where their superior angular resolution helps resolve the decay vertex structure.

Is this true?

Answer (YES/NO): NO